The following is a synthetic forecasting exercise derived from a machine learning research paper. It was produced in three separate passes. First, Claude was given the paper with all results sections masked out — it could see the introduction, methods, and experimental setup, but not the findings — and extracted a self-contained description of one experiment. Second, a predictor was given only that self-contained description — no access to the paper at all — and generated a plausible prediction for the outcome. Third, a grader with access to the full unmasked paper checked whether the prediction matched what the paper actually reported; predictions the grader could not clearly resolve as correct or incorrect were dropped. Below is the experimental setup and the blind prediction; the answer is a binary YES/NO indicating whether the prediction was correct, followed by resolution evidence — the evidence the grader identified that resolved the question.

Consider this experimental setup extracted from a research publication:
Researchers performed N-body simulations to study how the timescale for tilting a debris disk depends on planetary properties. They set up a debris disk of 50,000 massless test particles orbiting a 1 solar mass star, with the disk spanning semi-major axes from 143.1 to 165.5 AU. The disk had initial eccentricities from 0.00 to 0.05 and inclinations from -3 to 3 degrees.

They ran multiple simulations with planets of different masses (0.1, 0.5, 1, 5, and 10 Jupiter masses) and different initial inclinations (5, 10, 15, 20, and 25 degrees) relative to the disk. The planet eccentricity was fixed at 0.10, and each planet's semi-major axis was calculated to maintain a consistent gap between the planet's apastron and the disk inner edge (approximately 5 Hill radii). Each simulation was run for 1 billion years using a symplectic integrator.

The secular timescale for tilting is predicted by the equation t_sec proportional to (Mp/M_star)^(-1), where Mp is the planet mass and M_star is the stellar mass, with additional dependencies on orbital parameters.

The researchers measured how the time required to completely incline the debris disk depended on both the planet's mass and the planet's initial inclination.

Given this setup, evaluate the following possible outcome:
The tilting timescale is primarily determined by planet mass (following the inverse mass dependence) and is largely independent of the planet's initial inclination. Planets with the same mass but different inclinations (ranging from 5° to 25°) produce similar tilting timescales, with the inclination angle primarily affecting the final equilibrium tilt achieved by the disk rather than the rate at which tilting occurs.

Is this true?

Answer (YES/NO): YES